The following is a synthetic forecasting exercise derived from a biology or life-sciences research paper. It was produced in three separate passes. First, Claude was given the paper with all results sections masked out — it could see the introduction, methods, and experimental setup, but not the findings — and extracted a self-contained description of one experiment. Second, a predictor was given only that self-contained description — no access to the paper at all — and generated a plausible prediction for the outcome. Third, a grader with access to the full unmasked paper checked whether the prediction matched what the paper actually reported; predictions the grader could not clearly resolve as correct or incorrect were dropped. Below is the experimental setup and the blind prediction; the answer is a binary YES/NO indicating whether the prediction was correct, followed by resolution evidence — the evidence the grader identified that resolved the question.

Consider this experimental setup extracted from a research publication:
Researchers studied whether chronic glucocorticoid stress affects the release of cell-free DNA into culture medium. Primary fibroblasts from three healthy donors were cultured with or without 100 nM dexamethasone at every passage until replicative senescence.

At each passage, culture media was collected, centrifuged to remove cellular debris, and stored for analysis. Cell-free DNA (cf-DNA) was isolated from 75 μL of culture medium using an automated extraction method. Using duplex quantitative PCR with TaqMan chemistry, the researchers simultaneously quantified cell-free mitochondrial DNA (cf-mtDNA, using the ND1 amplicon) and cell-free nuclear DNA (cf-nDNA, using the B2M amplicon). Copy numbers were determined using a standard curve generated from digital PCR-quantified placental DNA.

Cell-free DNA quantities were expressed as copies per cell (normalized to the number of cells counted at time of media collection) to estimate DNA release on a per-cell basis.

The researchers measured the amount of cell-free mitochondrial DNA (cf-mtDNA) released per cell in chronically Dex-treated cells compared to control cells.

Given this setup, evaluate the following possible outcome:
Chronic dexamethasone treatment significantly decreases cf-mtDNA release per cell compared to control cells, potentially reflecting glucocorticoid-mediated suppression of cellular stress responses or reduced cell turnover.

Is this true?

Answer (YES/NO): NO